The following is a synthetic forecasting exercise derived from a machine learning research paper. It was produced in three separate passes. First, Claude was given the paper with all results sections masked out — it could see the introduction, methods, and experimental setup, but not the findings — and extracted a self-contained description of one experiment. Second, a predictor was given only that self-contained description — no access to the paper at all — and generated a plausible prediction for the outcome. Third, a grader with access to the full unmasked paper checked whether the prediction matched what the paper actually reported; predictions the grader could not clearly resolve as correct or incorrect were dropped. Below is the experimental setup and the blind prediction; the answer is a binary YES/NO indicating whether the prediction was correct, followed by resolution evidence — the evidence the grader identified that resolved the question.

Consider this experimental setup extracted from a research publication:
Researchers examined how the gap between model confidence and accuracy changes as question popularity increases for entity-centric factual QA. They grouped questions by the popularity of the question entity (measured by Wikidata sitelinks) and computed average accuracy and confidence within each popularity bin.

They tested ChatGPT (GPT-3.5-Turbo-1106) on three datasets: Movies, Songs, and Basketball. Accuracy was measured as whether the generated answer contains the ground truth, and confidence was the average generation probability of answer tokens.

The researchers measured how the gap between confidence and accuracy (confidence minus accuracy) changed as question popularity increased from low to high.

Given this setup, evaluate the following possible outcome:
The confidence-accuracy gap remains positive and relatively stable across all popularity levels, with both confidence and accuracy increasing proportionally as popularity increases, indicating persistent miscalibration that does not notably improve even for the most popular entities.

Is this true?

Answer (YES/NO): NO